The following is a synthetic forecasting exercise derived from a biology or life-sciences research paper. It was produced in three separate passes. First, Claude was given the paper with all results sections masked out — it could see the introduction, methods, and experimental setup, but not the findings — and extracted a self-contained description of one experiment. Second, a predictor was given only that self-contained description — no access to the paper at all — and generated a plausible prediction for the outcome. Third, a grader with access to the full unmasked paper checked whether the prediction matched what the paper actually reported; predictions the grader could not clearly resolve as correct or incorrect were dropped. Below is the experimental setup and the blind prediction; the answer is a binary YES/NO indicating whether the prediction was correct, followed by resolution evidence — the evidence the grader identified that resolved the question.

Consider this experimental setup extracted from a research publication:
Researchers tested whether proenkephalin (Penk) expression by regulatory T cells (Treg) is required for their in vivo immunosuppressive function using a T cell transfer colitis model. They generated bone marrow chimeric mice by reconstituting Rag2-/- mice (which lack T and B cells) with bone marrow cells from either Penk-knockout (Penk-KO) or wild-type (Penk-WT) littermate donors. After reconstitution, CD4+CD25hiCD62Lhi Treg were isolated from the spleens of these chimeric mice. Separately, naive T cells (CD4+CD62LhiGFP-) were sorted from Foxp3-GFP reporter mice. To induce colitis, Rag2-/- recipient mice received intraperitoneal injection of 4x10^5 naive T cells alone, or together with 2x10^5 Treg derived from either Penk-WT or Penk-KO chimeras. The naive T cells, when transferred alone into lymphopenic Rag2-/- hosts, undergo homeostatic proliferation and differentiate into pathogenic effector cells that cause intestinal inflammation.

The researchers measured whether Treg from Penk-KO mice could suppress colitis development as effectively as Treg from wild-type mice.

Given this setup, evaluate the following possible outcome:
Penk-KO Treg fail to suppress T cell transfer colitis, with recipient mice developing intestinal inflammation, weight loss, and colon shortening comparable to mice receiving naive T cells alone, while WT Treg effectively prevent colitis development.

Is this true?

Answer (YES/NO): NO